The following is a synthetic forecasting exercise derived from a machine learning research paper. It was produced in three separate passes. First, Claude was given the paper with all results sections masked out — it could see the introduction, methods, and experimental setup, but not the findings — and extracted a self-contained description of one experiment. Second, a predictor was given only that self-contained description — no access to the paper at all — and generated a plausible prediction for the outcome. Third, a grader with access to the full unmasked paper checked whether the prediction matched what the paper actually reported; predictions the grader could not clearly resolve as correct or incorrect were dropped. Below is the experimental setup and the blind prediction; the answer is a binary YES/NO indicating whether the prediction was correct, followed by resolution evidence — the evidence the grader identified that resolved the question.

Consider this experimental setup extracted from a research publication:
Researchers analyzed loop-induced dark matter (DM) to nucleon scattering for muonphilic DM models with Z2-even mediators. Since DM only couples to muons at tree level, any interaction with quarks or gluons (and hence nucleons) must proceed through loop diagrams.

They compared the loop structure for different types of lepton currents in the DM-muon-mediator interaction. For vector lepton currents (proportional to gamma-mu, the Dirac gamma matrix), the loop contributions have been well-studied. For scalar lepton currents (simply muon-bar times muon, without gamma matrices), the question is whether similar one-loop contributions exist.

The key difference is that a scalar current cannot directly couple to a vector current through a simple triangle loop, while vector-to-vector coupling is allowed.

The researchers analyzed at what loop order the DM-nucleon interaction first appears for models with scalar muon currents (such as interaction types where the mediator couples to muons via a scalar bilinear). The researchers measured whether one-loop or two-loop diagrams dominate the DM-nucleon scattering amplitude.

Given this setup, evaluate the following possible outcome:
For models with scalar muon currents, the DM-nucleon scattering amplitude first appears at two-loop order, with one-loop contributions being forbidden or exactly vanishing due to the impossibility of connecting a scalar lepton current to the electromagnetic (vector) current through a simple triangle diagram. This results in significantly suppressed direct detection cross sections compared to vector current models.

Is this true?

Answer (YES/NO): YES